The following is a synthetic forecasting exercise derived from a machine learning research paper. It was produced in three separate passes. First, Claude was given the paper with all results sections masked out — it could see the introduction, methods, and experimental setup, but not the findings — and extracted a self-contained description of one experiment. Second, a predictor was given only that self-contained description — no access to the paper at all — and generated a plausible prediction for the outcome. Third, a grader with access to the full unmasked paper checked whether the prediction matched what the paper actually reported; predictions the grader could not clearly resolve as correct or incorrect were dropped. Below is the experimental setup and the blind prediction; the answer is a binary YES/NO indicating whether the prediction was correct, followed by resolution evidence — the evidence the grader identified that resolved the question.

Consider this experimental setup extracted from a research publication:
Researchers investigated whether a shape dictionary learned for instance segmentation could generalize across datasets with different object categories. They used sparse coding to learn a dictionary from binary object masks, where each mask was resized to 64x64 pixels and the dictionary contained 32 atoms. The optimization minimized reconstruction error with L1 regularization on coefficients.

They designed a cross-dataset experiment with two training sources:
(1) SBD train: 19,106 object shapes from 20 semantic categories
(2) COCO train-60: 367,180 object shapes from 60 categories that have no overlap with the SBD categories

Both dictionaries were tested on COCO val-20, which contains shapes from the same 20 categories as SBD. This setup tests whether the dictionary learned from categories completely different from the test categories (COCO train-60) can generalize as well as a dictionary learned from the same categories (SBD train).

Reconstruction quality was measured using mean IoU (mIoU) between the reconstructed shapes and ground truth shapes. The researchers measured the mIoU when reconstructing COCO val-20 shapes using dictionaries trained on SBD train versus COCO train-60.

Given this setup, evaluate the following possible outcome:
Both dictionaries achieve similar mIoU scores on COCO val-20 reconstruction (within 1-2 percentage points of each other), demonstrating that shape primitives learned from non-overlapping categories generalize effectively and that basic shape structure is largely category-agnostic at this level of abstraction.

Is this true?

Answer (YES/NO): YES